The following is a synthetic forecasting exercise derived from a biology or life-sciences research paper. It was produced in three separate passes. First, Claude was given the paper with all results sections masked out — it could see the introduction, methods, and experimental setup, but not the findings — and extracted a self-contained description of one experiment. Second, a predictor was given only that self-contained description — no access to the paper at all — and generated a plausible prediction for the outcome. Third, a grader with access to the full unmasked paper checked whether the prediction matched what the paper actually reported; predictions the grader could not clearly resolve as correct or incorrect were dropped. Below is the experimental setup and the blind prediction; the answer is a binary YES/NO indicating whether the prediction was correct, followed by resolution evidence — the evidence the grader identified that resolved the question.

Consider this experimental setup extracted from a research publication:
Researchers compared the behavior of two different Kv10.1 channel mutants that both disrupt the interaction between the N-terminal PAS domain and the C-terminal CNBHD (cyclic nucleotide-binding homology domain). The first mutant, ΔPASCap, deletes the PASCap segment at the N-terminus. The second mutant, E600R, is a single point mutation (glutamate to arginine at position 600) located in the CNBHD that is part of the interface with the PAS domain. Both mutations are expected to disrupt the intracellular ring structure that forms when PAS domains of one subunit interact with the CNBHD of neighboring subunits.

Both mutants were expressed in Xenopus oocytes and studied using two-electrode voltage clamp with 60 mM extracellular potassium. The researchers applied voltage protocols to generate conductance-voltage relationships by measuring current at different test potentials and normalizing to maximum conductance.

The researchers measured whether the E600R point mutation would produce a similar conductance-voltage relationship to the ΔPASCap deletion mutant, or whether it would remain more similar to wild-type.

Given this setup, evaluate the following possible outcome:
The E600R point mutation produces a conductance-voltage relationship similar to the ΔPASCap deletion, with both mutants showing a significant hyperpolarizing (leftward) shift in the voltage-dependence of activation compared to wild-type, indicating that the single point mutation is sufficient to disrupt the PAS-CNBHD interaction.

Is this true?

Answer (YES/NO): YES